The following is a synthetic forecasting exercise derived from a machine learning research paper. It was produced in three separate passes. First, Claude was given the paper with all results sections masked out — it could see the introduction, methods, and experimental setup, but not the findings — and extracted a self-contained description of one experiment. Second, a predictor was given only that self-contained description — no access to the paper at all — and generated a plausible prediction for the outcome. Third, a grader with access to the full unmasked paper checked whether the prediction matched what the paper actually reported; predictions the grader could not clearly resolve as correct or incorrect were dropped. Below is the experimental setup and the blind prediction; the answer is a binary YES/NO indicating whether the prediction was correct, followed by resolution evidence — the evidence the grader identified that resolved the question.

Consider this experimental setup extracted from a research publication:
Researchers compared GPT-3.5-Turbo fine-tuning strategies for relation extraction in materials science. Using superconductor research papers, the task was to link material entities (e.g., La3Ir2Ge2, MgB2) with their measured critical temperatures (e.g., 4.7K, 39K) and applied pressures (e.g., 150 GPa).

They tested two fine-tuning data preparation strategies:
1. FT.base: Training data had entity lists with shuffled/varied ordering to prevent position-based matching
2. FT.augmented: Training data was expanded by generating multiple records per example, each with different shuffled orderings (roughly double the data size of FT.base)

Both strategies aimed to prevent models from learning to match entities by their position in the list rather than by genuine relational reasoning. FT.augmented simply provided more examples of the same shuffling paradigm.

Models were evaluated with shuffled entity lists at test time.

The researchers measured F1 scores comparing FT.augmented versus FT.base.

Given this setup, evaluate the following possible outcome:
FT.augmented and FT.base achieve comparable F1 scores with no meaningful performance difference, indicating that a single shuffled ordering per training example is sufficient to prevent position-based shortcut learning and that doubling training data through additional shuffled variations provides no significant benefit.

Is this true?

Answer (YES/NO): YES